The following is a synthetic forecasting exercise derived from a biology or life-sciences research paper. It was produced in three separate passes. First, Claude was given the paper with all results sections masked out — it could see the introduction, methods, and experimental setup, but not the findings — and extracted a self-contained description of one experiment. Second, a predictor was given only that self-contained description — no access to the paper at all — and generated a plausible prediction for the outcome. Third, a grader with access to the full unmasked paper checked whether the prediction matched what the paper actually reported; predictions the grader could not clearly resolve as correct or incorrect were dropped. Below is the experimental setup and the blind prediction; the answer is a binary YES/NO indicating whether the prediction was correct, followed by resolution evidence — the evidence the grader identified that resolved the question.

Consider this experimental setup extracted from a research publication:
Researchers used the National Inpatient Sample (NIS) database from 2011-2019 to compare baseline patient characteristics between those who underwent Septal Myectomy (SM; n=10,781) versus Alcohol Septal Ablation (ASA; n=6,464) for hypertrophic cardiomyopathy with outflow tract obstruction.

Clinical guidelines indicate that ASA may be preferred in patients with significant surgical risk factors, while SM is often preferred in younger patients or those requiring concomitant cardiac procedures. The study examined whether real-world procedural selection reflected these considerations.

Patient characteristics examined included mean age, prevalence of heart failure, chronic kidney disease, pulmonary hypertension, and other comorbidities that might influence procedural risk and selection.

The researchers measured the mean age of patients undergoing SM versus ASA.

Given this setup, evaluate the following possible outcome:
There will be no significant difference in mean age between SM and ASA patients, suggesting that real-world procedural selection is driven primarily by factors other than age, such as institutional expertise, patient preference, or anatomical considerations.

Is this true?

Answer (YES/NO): NO